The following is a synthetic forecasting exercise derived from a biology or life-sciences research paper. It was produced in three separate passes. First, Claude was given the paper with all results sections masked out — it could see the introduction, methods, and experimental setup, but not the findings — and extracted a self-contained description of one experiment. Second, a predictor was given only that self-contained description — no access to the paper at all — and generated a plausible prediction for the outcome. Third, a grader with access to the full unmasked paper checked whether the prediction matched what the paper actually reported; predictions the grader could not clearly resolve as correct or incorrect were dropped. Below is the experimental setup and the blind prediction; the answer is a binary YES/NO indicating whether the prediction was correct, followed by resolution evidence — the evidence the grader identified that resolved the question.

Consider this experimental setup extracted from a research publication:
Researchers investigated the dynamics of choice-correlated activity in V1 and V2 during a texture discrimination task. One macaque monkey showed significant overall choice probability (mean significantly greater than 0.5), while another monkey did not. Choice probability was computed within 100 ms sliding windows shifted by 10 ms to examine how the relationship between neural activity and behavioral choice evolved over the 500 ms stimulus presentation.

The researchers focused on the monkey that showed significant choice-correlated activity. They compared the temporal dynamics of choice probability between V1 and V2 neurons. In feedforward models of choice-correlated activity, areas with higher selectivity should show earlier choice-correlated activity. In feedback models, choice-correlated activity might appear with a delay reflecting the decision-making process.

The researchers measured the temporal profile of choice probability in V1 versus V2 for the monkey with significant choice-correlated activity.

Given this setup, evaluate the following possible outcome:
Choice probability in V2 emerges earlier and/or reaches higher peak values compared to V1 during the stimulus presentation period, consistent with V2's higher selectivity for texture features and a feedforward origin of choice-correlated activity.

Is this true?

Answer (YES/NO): YES